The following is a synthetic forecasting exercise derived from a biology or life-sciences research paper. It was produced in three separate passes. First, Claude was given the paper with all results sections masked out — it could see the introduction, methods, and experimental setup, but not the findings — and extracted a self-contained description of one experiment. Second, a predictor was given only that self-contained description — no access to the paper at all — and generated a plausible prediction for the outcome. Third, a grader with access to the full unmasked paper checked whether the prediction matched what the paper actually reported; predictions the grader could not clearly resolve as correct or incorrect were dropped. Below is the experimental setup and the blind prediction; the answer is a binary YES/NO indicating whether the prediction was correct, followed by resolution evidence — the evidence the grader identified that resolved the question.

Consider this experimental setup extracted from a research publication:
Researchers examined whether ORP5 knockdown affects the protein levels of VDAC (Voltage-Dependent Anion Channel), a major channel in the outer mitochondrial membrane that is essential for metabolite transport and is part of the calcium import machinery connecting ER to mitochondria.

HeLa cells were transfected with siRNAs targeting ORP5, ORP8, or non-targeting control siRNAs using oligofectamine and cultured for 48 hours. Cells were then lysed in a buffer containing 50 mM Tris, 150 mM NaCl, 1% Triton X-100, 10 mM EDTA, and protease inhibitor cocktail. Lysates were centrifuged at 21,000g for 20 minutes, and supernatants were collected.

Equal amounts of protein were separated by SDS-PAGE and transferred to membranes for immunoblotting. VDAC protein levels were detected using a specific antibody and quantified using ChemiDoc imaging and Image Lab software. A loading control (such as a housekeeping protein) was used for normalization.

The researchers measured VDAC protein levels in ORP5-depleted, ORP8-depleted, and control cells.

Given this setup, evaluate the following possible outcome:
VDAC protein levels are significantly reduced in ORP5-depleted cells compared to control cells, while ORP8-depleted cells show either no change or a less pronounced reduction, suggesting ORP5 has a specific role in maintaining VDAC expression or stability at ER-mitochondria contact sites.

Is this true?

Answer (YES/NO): NO